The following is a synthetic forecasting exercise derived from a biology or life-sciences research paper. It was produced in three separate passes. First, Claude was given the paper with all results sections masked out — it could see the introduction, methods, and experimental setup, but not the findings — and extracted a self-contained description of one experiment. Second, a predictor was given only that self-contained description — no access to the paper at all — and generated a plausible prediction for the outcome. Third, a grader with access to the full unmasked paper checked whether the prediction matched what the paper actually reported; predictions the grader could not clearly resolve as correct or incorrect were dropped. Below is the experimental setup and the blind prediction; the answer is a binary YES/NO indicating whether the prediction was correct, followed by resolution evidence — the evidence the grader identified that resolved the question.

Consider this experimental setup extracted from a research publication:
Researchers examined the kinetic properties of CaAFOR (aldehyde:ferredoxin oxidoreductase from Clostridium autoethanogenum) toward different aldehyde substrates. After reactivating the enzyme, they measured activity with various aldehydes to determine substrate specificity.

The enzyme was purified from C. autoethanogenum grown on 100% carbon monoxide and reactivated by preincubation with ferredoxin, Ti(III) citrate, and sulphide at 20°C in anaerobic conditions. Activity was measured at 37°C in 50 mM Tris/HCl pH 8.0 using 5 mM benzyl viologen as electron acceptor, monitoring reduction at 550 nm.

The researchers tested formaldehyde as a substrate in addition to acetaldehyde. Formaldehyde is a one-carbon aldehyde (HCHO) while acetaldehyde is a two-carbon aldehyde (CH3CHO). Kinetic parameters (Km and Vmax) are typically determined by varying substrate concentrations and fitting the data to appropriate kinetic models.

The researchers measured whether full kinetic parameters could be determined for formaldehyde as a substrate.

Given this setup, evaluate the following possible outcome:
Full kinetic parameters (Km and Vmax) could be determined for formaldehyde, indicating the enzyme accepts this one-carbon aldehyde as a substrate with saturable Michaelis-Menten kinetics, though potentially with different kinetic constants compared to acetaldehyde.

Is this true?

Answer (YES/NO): NO